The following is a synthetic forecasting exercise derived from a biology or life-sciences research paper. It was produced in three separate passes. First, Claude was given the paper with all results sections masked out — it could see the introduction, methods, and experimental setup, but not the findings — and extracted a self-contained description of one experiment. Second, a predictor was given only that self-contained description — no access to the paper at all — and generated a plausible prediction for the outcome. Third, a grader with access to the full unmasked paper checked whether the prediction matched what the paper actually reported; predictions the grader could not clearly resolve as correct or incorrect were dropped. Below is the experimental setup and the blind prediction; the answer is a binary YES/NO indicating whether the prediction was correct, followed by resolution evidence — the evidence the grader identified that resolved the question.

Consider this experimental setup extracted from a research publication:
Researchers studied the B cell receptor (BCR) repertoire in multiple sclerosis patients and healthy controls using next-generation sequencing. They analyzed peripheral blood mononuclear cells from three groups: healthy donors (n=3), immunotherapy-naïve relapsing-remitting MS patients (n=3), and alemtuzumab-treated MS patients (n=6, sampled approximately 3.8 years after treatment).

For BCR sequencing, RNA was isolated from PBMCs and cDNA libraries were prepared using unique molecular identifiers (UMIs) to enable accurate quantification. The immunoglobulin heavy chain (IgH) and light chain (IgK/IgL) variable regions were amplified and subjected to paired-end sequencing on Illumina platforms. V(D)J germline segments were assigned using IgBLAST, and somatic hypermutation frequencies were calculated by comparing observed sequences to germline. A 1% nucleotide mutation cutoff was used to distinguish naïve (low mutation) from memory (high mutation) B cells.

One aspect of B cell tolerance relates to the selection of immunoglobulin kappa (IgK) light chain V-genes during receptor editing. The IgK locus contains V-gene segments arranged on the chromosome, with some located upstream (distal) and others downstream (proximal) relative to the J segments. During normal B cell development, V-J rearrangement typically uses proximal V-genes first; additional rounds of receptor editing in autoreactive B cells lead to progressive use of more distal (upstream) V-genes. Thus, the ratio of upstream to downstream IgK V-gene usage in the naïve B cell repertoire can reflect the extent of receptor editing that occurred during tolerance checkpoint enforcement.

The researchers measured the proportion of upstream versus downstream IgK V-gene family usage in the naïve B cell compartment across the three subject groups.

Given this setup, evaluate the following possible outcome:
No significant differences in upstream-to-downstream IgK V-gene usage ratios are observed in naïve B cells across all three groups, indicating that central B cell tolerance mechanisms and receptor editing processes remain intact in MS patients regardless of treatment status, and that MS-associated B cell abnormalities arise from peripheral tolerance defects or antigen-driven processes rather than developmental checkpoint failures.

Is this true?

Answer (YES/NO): YES